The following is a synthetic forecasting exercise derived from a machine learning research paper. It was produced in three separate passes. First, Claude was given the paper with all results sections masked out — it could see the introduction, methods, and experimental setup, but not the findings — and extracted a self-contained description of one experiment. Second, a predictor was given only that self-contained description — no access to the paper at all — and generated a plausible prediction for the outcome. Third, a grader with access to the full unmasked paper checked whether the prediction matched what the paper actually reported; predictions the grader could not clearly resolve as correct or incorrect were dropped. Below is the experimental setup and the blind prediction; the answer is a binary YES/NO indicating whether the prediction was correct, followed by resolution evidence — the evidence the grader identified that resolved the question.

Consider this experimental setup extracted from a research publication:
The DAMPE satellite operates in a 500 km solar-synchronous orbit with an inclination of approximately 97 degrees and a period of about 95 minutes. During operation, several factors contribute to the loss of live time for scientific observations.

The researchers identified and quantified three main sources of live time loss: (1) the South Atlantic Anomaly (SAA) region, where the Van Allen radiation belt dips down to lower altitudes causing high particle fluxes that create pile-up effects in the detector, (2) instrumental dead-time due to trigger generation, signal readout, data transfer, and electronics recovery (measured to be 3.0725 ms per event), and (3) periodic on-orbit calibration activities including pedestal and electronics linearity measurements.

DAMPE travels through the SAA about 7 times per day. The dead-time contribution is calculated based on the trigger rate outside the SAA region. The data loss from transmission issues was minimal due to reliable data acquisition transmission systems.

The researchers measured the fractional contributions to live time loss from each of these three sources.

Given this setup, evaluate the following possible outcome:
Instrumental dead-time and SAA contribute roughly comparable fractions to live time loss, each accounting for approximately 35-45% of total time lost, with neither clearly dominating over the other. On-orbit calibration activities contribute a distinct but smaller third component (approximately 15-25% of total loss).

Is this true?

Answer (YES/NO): NO